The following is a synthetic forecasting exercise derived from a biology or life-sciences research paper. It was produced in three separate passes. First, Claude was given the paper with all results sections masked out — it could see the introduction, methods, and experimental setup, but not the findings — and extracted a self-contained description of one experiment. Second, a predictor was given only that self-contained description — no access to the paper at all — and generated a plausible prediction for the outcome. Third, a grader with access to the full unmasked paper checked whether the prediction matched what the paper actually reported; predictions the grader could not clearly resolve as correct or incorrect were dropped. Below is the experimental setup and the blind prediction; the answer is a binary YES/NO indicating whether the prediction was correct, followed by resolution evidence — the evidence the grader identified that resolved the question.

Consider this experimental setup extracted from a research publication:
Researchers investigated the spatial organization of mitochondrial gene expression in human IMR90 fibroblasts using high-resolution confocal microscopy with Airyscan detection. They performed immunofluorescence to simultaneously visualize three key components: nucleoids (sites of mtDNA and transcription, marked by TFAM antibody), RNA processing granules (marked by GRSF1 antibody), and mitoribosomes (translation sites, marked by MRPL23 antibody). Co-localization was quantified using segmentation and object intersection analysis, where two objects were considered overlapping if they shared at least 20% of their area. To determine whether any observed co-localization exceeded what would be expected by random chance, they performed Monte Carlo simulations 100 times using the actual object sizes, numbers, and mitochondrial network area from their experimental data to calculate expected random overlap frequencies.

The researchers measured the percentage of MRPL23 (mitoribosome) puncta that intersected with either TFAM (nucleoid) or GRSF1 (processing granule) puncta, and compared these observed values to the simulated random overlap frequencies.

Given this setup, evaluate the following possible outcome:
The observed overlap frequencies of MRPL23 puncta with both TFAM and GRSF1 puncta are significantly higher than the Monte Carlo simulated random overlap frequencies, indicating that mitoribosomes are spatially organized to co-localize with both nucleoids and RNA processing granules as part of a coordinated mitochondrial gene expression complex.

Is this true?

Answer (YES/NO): NO